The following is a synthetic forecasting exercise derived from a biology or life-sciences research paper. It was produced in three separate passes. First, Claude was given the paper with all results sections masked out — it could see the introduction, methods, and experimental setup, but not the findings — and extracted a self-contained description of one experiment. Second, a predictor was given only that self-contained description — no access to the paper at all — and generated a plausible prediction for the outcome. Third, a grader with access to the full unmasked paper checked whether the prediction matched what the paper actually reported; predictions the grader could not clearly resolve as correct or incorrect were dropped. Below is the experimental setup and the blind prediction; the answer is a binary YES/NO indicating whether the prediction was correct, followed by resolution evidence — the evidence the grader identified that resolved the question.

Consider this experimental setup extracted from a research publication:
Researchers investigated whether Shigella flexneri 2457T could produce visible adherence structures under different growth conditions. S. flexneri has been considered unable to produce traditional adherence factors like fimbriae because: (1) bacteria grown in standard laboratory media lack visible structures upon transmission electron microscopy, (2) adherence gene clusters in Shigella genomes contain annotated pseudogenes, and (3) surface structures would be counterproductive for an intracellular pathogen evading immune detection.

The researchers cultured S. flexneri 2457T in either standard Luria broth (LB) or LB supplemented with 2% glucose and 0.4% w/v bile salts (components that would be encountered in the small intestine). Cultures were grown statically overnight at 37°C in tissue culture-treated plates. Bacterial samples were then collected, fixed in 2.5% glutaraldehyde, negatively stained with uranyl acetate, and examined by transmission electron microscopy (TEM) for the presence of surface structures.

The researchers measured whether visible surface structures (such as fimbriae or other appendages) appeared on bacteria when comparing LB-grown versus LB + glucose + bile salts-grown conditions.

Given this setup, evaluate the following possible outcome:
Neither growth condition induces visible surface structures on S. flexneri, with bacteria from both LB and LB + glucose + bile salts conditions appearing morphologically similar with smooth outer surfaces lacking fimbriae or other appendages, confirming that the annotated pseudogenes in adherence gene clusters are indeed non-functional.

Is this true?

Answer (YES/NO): NO